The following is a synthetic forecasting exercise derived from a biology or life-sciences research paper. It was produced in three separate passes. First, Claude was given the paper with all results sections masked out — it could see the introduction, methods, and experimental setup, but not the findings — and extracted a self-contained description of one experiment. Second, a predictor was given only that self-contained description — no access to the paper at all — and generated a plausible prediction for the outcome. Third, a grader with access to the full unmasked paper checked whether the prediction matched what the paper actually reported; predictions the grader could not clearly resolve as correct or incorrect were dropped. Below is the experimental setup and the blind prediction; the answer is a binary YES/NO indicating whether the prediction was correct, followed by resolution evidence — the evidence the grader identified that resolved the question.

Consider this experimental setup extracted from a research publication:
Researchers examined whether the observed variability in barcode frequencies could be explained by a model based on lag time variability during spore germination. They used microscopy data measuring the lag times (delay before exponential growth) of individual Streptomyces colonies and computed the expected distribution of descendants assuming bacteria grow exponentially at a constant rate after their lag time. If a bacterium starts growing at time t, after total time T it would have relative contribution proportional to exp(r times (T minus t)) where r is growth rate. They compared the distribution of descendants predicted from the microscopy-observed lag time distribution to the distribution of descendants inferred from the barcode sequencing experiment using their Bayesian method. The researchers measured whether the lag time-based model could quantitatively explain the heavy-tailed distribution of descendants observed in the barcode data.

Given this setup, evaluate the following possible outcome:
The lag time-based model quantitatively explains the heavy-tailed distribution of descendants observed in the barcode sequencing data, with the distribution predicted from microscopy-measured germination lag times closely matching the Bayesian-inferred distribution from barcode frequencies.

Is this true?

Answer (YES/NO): NO